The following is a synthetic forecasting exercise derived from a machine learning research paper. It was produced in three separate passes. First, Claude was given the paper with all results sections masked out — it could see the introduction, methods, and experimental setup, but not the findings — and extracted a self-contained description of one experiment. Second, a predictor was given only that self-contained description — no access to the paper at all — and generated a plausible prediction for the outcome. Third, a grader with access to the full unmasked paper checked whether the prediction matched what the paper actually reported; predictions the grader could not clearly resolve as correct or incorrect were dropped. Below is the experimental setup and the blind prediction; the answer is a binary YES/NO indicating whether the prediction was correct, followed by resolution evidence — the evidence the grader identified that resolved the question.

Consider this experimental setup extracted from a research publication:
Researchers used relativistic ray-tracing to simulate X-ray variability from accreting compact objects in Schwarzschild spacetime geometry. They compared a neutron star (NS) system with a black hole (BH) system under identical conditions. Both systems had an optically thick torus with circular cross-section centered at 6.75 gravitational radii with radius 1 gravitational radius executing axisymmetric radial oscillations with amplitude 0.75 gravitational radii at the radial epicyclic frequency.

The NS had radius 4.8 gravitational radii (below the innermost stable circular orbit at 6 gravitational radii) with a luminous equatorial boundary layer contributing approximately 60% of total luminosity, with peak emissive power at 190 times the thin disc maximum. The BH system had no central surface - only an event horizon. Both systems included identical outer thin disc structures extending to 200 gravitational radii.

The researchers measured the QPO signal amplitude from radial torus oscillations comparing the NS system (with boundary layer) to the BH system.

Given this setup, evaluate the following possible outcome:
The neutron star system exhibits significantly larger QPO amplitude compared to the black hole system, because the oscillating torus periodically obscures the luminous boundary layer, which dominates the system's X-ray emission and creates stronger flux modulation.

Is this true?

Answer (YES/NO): YES